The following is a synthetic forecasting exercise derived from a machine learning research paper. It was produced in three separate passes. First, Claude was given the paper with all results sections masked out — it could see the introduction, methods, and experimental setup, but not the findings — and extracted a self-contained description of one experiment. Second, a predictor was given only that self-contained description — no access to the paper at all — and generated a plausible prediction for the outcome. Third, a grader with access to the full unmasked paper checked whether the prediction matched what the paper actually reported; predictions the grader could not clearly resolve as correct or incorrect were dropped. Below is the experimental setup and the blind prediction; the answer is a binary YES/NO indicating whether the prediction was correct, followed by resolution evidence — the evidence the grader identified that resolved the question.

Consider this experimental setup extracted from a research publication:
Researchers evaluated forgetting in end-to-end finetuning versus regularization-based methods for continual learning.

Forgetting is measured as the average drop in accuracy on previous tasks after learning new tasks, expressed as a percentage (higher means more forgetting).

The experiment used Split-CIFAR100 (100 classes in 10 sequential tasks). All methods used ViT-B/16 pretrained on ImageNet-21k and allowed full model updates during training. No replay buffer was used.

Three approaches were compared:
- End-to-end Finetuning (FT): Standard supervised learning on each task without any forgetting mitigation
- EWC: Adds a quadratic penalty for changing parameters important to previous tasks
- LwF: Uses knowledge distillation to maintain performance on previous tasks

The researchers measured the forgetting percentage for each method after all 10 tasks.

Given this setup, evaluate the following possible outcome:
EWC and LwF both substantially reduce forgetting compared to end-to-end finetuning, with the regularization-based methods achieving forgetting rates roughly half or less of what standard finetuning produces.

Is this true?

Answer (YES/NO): YES